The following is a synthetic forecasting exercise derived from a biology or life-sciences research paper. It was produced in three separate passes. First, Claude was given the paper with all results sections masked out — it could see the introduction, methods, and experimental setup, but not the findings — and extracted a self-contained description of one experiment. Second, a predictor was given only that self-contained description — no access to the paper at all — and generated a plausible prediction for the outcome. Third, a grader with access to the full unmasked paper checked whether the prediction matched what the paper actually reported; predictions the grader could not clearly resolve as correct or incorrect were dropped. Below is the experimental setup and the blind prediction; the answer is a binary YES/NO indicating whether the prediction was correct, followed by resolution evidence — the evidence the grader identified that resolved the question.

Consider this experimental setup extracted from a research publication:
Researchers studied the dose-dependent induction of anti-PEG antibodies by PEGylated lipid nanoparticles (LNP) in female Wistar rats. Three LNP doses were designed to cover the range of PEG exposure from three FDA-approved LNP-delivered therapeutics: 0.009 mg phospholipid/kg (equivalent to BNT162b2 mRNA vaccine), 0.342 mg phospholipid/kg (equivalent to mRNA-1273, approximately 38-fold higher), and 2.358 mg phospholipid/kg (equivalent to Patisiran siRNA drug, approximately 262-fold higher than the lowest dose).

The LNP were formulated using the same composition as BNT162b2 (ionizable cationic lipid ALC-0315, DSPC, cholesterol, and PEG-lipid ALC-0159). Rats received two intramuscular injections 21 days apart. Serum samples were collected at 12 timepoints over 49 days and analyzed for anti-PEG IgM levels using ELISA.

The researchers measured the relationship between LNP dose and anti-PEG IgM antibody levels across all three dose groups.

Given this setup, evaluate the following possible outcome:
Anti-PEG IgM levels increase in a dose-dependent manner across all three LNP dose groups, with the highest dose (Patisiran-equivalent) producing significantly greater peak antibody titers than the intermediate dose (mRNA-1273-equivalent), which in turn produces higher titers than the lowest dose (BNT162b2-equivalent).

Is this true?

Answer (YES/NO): YES